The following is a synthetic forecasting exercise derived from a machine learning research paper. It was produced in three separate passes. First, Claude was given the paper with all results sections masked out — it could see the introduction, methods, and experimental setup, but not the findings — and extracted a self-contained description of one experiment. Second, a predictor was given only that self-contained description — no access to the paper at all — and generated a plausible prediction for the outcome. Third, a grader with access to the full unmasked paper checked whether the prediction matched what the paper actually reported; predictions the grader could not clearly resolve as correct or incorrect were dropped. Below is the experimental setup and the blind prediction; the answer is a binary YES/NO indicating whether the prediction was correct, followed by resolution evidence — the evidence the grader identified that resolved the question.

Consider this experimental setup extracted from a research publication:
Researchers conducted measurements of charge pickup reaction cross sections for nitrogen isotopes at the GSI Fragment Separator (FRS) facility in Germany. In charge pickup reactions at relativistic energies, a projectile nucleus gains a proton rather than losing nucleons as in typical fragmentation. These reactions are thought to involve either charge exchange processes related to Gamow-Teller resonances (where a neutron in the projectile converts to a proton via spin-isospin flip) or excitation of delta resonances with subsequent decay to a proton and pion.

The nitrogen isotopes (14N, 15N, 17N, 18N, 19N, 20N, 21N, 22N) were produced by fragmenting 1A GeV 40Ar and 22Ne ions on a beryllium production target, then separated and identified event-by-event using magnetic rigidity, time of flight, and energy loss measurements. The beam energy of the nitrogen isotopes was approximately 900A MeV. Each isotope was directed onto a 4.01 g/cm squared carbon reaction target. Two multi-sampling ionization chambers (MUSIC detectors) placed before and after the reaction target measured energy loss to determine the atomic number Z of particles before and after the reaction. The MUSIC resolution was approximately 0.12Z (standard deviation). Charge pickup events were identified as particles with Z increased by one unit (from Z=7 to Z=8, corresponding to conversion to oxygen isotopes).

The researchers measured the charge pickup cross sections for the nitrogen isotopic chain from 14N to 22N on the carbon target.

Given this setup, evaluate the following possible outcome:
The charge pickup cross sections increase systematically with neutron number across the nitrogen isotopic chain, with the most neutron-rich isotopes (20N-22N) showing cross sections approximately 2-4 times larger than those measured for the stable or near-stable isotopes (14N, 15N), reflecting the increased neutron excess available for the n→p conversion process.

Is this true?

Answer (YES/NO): NO